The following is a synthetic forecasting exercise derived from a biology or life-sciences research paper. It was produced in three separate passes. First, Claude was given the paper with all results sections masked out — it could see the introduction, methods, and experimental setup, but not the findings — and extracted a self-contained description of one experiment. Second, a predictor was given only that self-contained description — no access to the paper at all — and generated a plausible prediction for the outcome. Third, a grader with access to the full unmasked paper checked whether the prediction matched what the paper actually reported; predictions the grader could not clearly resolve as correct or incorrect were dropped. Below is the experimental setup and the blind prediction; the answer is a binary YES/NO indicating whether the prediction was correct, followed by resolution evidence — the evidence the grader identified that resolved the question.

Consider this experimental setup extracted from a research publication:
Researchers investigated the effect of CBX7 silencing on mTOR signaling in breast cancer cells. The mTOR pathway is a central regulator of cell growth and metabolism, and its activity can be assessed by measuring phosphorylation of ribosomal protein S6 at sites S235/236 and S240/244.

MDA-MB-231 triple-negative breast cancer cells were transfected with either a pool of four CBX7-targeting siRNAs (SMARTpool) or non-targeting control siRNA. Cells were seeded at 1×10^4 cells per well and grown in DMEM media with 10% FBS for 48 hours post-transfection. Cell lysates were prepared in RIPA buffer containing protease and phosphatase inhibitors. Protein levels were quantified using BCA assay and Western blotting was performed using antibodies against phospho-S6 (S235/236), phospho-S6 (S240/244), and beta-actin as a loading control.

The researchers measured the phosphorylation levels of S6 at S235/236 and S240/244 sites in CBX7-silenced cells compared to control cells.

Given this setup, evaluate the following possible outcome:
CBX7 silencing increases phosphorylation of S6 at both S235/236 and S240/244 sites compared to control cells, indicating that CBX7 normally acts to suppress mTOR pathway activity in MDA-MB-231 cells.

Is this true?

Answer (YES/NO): YES